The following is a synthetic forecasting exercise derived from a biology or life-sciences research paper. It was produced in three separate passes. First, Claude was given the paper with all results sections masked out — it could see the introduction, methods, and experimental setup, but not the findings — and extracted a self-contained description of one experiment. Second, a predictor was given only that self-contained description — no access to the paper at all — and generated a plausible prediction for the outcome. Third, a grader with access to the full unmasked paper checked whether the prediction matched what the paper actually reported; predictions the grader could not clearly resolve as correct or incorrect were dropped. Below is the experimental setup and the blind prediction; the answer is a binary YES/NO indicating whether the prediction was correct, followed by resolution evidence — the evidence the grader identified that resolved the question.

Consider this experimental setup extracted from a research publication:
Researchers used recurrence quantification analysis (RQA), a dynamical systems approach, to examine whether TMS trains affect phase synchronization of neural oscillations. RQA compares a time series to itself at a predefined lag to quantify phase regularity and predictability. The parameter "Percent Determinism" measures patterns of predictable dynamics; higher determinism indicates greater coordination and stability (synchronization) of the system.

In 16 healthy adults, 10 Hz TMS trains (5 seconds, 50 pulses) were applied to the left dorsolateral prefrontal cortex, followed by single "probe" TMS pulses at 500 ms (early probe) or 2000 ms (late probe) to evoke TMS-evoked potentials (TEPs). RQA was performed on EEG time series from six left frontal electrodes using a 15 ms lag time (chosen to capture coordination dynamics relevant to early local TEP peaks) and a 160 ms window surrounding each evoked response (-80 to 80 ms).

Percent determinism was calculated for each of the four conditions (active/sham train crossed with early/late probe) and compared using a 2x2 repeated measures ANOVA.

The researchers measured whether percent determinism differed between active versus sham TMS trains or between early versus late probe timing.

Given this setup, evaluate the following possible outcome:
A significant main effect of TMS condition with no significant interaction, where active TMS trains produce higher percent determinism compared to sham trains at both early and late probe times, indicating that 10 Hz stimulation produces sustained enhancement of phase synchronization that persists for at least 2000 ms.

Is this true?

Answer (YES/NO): YES